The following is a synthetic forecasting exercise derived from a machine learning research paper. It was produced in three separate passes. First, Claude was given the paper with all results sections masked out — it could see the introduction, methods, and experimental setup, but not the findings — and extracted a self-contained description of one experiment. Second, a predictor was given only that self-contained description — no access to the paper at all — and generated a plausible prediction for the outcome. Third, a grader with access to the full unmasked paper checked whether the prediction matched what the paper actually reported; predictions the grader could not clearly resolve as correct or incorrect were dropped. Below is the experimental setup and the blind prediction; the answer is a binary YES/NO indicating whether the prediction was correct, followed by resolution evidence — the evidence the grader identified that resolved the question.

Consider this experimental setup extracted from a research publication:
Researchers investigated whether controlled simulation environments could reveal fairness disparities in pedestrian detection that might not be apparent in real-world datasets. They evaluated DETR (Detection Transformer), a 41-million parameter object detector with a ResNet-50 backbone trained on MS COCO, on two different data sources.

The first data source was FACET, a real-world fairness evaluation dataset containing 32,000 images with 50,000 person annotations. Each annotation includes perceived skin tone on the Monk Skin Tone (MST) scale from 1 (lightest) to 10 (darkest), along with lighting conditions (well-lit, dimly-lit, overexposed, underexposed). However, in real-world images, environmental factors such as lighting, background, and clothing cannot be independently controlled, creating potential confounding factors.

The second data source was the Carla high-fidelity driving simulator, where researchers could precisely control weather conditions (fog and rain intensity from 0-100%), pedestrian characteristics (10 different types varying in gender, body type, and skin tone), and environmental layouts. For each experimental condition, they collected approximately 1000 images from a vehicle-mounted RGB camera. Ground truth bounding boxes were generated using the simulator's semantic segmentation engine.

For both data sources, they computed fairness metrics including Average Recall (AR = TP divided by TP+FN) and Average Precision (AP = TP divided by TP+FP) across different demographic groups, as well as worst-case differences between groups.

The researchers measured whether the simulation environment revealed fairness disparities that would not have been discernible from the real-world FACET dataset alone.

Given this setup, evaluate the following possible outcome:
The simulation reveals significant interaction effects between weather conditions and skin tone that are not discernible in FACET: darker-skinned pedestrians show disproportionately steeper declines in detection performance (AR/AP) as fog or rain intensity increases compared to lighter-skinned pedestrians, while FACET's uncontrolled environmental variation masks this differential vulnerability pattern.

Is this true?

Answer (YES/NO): NO